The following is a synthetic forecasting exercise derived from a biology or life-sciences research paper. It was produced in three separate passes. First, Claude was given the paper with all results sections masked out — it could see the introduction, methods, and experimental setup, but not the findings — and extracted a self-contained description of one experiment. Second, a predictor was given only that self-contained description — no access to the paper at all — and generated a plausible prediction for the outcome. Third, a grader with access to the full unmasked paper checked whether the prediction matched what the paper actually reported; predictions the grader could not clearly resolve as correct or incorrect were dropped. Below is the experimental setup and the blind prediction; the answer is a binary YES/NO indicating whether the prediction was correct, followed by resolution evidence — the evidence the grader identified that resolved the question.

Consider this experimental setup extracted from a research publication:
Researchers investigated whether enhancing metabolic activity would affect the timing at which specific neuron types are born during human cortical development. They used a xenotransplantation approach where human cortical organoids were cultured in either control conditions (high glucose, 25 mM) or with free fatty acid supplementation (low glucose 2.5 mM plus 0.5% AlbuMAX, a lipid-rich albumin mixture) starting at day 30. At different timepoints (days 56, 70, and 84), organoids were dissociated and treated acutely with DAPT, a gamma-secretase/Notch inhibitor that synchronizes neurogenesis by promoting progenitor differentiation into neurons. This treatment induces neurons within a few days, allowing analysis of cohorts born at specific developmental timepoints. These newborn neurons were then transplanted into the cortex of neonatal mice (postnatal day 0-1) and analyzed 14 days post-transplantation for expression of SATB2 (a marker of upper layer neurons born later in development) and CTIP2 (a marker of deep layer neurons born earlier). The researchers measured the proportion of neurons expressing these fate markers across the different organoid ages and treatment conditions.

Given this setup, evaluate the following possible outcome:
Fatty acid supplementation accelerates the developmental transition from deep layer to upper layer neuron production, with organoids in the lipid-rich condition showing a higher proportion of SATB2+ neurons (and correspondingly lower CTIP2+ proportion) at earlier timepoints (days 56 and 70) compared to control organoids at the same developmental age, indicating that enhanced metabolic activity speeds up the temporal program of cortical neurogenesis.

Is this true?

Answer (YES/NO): YES